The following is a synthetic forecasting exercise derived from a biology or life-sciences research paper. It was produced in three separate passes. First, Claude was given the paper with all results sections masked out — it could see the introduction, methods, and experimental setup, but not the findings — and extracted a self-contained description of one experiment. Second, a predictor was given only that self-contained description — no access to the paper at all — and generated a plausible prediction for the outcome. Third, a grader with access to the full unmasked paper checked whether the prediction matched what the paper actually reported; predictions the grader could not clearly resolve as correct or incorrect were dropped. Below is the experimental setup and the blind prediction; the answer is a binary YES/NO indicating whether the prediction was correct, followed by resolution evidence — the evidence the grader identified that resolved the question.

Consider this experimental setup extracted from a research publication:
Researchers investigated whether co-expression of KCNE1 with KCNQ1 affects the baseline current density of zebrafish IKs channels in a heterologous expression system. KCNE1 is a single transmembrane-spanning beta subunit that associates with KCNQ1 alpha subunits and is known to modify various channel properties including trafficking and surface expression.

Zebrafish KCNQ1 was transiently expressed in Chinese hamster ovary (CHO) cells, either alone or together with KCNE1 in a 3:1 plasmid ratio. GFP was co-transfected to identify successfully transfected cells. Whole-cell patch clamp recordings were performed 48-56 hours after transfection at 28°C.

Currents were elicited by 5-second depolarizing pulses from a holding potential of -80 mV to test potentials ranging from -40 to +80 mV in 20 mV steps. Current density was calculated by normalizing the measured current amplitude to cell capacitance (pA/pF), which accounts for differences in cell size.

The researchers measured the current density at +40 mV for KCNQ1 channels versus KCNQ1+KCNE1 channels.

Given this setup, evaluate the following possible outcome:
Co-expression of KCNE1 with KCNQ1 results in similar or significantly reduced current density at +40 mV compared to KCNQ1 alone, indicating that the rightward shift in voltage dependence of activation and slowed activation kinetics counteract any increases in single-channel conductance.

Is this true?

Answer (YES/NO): NO